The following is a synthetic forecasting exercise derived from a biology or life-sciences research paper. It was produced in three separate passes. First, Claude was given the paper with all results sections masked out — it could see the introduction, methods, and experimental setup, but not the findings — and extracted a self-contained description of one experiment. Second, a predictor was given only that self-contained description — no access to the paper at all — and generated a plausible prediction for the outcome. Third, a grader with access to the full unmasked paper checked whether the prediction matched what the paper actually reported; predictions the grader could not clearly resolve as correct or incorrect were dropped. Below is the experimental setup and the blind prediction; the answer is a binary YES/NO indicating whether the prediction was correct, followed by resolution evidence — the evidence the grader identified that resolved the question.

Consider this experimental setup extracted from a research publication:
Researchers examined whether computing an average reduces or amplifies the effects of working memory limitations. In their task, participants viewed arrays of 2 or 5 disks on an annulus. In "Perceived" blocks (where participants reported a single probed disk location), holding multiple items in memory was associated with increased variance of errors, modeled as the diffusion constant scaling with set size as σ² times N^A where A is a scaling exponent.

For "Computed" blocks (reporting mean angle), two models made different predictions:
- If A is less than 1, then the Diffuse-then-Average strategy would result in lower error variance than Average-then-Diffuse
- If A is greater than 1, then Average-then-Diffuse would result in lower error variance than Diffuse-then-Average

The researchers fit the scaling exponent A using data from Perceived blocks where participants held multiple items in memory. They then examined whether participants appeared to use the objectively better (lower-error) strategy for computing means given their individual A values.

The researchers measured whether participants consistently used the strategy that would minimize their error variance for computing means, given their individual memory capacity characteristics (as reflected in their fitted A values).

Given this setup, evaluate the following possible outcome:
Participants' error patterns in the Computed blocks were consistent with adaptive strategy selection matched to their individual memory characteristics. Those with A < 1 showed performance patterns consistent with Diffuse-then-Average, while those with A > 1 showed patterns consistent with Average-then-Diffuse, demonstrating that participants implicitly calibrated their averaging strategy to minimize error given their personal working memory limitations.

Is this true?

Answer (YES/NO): NO